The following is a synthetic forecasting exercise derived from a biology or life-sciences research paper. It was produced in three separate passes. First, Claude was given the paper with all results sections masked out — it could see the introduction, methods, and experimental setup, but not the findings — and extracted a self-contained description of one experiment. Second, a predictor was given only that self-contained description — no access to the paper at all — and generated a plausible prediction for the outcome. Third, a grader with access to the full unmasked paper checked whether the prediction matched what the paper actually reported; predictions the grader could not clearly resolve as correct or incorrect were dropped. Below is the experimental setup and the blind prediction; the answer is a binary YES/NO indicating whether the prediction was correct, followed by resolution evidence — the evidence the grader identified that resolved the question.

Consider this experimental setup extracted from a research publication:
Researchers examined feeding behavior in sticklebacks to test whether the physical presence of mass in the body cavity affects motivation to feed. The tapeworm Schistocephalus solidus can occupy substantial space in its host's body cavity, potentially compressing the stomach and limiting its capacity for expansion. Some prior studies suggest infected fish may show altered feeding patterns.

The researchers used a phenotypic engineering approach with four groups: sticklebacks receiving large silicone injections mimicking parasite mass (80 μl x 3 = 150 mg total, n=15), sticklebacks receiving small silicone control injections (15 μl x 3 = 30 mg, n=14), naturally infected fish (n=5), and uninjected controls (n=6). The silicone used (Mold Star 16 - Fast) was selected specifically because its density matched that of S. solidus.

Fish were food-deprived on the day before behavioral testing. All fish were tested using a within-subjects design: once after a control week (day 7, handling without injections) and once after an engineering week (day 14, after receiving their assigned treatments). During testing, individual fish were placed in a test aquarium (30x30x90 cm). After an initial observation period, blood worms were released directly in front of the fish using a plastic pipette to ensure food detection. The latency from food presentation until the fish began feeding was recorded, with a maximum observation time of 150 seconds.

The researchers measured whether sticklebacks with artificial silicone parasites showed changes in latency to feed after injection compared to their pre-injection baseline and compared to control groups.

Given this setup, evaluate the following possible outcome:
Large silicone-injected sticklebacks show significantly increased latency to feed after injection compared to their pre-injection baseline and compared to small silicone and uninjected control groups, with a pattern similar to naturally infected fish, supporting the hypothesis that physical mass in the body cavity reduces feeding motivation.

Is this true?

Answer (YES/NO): NO